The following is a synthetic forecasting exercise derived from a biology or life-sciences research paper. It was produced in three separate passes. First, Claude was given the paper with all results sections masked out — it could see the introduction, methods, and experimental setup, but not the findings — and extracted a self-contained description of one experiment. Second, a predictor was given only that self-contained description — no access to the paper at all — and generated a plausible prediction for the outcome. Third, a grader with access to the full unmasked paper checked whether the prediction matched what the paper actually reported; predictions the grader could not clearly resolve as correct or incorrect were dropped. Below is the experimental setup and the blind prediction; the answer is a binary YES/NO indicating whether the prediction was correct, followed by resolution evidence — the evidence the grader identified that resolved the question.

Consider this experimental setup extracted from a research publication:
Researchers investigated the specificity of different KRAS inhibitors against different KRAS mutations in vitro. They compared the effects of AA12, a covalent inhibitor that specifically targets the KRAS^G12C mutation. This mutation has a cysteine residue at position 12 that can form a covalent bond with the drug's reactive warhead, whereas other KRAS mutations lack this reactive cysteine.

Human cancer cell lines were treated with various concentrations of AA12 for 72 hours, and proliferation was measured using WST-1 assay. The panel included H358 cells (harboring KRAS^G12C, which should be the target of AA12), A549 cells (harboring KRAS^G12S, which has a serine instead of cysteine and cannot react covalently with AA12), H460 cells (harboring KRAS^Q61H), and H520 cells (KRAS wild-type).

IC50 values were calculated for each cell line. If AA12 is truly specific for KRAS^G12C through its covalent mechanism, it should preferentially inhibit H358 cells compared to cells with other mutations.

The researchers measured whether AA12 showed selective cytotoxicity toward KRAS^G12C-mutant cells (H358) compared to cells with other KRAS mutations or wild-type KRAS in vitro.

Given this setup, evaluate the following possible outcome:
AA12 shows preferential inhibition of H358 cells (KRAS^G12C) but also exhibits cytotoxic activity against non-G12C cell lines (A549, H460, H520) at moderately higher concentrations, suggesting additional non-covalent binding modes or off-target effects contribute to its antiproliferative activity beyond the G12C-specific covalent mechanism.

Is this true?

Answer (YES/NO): NO